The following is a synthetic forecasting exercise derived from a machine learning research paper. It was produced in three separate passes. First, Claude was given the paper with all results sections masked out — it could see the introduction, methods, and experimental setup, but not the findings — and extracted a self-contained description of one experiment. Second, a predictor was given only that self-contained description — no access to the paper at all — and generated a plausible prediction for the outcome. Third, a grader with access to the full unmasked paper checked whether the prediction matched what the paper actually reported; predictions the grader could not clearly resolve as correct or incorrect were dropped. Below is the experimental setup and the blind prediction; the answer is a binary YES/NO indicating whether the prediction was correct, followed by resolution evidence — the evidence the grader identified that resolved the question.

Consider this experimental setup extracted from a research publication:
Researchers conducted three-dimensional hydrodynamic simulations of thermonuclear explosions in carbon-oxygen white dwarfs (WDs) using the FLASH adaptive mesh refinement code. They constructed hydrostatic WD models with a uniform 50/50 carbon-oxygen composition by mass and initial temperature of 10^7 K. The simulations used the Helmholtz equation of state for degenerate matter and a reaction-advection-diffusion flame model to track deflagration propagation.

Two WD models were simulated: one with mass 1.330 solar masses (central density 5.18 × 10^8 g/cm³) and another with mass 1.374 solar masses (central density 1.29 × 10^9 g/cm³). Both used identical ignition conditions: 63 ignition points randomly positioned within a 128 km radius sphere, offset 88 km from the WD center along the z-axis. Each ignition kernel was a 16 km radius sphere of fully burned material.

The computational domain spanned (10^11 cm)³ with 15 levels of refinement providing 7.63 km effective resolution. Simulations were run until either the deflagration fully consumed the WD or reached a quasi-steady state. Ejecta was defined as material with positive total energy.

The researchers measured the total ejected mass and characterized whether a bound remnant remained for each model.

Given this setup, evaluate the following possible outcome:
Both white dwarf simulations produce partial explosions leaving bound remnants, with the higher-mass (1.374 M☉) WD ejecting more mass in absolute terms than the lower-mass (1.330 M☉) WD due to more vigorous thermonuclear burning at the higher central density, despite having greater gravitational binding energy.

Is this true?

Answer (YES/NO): NO